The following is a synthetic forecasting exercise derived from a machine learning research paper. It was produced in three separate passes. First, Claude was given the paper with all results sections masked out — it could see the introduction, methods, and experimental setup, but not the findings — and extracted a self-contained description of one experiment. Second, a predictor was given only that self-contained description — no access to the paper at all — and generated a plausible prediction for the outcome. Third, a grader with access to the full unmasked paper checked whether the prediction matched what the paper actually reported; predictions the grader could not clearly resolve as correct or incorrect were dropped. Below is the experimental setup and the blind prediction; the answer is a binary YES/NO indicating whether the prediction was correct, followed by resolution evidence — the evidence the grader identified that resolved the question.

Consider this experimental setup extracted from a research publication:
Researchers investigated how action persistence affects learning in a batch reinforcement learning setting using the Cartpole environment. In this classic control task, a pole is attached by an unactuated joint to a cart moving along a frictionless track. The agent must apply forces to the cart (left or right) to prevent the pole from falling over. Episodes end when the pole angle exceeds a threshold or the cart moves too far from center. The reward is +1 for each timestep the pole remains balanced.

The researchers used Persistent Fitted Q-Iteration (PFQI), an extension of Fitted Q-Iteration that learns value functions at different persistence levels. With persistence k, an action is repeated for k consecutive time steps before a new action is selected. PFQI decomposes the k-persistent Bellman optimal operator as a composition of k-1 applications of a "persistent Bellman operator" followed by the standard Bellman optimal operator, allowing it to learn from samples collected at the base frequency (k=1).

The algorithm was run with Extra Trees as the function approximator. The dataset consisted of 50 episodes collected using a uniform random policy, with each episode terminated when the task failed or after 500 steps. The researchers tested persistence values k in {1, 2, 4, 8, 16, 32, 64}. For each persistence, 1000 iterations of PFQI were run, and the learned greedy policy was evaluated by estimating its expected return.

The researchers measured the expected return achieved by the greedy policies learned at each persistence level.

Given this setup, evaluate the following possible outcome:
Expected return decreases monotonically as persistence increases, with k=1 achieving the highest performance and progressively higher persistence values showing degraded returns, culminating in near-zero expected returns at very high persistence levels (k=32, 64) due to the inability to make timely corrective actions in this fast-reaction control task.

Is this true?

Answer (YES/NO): NO